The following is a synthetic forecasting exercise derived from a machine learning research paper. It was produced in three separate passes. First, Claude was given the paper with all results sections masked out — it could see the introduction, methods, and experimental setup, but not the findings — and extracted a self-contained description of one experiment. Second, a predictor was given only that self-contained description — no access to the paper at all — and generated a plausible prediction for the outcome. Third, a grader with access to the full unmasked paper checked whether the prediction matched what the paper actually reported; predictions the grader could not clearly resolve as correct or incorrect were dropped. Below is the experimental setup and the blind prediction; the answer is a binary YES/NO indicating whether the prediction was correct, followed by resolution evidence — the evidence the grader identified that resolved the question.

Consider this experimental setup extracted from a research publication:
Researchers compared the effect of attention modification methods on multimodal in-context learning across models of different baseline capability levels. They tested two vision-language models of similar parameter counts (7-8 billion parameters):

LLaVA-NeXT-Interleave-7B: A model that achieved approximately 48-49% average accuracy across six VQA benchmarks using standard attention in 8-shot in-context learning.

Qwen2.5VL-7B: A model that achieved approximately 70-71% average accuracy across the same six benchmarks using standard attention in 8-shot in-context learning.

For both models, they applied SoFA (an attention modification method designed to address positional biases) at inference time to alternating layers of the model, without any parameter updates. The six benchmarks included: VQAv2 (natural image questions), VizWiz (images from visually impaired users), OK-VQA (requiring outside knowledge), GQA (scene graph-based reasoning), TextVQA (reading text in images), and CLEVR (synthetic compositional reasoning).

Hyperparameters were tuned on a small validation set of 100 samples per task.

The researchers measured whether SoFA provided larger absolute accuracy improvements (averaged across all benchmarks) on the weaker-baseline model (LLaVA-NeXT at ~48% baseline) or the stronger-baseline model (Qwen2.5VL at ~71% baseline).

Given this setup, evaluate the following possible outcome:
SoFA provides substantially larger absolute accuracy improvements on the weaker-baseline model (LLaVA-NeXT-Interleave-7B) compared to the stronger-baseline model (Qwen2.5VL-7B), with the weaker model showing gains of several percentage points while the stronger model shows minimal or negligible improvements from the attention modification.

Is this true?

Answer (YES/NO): NO